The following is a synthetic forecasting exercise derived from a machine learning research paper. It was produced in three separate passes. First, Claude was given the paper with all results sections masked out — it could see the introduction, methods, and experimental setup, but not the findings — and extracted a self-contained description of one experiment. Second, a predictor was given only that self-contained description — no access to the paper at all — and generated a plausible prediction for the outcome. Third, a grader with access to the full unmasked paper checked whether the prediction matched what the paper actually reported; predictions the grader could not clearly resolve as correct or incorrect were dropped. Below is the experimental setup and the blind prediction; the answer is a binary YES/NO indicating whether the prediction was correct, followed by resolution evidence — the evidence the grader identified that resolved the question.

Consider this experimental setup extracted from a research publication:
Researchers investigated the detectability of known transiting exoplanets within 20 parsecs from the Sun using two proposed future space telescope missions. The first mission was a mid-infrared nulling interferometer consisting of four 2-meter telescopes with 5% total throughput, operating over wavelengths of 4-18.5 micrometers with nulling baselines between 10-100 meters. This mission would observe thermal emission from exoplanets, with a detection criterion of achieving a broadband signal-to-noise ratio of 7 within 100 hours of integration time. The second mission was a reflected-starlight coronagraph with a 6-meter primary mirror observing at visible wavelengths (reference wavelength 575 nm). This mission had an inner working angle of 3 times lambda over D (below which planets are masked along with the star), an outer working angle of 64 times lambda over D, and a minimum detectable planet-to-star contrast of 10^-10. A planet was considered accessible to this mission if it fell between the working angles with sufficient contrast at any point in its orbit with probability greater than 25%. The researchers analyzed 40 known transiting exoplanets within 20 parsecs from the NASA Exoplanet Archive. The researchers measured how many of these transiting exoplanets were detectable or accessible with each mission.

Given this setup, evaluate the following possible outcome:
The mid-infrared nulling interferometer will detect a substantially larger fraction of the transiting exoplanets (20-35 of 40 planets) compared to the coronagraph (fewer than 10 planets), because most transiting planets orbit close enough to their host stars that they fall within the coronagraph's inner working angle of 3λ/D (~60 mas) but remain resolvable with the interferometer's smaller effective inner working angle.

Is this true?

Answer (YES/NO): YES